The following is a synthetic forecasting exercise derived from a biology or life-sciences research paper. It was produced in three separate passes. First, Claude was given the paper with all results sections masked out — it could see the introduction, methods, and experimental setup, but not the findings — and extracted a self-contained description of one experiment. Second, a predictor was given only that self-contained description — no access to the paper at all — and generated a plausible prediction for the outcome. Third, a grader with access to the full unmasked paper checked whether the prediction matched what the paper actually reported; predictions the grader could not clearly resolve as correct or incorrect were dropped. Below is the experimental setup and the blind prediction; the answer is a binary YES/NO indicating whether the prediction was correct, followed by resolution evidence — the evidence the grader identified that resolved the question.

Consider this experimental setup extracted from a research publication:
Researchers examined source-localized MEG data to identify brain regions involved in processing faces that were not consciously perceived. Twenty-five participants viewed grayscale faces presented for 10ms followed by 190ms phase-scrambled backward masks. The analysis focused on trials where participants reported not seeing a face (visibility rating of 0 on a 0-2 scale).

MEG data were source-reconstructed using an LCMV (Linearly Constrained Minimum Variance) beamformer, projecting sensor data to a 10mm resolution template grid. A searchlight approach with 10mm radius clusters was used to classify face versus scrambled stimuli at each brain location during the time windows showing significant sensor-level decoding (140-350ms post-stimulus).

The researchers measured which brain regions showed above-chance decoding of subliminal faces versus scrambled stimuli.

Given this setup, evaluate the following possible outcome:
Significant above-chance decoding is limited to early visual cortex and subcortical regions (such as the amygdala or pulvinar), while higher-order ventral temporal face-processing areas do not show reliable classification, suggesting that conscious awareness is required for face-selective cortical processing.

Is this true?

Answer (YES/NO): NO